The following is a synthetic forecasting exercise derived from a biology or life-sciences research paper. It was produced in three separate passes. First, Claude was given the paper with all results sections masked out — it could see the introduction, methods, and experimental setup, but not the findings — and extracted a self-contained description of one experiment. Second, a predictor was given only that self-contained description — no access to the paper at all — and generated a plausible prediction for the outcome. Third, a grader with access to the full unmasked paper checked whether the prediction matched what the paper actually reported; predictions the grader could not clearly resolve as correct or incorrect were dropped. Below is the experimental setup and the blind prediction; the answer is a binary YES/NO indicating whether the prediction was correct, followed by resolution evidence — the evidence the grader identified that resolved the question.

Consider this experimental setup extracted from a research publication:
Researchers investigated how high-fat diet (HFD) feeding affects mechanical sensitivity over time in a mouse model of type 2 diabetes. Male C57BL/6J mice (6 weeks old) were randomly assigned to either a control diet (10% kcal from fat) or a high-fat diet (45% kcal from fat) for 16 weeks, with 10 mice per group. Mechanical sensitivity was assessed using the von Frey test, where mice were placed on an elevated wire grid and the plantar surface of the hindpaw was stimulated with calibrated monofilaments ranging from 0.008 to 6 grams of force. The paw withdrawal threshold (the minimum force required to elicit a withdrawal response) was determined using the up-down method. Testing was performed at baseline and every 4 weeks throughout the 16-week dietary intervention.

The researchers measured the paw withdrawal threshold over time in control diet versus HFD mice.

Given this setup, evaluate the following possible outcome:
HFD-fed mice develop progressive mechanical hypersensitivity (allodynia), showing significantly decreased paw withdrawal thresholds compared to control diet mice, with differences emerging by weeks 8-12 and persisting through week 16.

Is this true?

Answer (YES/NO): NO